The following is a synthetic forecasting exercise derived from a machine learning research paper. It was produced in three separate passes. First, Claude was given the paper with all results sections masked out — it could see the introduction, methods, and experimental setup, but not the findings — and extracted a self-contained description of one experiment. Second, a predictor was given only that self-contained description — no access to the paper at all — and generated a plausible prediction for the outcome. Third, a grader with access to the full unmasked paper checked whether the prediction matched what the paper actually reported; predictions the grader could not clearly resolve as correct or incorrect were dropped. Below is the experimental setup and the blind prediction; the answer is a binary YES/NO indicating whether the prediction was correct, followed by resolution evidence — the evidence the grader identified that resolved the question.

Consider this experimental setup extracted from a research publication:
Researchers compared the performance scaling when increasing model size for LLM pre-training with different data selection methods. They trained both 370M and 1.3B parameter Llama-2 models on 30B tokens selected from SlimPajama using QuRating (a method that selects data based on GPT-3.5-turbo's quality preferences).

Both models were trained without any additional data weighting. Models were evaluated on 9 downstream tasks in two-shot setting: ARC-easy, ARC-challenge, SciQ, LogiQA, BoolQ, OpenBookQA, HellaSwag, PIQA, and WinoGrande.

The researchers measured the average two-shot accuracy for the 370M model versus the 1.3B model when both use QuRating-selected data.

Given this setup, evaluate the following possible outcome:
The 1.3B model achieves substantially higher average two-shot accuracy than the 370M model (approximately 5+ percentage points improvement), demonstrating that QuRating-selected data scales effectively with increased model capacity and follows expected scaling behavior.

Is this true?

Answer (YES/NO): NO